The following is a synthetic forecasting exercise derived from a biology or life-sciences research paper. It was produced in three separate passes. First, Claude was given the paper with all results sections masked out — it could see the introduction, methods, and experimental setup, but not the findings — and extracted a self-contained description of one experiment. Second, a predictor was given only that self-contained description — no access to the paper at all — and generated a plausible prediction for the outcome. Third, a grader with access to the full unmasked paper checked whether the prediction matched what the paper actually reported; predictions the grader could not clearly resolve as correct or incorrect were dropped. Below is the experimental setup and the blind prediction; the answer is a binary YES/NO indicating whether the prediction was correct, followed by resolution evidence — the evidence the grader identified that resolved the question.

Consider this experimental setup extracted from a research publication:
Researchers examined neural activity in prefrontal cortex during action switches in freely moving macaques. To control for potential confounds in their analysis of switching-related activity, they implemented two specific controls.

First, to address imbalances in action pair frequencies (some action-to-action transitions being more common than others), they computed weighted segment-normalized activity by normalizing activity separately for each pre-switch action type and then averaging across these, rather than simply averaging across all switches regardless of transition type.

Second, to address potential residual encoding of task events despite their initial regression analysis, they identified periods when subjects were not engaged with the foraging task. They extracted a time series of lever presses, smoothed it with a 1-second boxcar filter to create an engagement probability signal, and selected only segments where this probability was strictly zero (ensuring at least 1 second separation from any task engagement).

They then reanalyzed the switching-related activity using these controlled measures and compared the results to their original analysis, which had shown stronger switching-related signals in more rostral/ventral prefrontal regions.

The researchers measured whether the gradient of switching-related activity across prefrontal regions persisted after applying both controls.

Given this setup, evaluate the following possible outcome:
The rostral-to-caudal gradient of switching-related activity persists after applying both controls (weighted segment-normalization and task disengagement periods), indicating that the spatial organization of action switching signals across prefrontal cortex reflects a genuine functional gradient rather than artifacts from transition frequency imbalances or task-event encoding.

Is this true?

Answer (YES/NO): YES